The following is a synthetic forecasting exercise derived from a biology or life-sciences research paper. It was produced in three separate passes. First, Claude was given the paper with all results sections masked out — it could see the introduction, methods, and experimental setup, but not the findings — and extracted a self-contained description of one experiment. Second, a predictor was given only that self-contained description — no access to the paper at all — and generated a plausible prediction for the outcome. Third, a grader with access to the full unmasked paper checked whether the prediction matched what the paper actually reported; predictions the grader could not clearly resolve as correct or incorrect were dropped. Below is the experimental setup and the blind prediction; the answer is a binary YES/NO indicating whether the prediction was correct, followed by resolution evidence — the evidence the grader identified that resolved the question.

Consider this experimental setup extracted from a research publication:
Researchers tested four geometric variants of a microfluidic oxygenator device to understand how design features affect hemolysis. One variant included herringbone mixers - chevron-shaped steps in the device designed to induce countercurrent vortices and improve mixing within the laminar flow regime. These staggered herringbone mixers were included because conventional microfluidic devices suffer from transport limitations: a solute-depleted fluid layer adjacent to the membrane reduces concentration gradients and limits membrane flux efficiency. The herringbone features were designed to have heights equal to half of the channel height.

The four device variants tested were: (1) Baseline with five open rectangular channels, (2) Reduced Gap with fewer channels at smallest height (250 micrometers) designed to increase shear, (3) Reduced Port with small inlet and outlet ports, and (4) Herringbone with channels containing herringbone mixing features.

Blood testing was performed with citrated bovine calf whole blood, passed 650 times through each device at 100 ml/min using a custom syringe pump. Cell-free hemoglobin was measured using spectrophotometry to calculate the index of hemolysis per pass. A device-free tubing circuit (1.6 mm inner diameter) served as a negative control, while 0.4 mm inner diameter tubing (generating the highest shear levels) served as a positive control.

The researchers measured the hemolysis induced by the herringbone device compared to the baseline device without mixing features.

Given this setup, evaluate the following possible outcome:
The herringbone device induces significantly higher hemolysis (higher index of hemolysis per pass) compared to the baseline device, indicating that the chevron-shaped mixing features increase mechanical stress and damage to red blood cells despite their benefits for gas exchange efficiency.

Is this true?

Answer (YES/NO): NO